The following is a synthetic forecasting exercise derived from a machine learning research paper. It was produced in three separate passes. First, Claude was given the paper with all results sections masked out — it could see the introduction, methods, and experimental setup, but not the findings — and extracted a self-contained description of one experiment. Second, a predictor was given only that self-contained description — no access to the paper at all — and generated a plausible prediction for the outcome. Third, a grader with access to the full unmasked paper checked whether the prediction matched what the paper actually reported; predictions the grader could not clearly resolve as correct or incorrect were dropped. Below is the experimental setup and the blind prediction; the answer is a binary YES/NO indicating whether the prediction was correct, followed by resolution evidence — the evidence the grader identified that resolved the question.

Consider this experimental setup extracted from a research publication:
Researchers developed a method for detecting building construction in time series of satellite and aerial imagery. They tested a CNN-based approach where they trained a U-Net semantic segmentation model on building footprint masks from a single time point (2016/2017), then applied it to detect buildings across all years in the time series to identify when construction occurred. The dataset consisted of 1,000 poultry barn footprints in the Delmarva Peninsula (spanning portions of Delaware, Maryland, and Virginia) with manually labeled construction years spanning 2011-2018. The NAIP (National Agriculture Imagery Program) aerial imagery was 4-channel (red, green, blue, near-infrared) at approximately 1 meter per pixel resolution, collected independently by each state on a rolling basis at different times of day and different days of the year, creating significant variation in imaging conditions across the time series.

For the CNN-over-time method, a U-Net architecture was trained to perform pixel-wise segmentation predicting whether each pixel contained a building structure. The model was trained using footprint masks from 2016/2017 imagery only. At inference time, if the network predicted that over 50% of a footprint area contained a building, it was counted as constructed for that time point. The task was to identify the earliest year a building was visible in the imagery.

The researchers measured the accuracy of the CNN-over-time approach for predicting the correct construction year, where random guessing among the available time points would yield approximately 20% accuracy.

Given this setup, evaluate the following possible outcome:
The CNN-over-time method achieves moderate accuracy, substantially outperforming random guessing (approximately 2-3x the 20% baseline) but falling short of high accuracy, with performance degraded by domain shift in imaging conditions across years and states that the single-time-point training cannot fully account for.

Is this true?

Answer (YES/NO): NO